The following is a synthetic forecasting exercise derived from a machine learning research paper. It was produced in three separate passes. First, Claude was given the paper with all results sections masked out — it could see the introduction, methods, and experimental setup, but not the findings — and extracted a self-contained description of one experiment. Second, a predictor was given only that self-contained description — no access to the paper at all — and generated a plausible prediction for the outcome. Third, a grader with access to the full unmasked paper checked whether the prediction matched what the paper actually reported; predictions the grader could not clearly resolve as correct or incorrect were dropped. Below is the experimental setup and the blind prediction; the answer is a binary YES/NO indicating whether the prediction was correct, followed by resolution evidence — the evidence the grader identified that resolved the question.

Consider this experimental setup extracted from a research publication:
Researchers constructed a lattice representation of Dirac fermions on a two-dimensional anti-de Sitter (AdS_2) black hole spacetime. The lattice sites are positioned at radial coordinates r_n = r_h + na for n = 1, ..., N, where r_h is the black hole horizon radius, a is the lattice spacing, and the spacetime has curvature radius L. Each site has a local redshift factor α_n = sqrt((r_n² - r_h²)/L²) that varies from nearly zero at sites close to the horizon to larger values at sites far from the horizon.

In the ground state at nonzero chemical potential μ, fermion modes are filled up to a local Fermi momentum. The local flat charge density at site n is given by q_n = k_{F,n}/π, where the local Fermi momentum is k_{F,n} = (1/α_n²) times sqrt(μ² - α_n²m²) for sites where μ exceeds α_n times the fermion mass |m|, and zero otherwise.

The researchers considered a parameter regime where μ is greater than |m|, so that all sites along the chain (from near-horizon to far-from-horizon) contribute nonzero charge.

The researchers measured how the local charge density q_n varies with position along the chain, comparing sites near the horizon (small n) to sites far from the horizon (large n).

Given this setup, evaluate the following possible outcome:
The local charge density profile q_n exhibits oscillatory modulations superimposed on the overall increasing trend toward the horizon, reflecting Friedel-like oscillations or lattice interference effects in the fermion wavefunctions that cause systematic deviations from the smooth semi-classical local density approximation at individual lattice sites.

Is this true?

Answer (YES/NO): NO